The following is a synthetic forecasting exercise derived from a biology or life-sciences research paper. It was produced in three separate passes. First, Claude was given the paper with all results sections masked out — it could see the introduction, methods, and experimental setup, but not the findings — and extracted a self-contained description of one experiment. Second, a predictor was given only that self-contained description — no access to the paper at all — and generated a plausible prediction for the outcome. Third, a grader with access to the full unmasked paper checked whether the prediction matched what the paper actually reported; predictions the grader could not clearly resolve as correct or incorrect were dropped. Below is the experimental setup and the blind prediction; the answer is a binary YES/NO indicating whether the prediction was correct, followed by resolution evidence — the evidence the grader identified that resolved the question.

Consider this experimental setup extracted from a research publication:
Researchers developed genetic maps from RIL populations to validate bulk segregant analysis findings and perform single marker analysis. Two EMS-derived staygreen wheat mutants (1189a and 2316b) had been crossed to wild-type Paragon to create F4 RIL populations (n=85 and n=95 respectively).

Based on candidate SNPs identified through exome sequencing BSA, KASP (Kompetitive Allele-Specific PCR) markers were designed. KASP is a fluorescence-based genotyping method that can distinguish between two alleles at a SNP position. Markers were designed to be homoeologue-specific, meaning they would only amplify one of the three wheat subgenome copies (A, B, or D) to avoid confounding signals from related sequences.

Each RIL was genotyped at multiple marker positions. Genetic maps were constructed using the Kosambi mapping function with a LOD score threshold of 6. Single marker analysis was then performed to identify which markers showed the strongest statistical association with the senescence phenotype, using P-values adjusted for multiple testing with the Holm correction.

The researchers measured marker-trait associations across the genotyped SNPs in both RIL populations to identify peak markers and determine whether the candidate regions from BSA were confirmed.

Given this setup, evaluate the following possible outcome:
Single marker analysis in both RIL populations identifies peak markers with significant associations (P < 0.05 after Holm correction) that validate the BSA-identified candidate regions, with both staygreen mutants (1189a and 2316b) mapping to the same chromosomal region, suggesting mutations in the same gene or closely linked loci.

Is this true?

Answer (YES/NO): NO